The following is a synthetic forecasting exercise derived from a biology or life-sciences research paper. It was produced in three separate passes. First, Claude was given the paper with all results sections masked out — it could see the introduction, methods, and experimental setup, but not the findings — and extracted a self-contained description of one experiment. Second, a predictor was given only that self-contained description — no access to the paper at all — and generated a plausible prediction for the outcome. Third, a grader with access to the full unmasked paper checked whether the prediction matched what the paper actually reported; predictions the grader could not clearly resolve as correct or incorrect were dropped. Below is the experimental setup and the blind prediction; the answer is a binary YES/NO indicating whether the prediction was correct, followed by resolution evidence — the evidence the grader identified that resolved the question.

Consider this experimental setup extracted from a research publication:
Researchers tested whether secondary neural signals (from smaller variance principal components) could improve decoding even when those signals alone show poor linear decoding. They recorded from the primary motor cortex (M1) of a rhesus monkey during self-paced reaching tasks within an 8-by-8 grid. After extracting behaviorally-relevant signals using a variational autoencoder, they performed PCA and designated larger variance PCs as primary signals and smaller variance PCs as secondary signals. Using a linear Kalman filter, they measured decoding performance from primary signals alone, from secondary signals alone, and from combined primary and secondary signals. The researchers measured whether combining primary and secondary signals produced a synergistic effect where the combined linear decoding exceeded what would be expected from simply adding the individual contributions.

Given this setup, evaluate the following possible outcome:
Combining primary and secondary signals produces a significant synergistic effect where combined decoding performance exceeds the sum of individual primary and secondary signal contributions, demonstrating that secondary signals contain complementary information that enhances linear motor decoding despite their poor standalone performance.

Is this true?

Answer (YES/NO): YES